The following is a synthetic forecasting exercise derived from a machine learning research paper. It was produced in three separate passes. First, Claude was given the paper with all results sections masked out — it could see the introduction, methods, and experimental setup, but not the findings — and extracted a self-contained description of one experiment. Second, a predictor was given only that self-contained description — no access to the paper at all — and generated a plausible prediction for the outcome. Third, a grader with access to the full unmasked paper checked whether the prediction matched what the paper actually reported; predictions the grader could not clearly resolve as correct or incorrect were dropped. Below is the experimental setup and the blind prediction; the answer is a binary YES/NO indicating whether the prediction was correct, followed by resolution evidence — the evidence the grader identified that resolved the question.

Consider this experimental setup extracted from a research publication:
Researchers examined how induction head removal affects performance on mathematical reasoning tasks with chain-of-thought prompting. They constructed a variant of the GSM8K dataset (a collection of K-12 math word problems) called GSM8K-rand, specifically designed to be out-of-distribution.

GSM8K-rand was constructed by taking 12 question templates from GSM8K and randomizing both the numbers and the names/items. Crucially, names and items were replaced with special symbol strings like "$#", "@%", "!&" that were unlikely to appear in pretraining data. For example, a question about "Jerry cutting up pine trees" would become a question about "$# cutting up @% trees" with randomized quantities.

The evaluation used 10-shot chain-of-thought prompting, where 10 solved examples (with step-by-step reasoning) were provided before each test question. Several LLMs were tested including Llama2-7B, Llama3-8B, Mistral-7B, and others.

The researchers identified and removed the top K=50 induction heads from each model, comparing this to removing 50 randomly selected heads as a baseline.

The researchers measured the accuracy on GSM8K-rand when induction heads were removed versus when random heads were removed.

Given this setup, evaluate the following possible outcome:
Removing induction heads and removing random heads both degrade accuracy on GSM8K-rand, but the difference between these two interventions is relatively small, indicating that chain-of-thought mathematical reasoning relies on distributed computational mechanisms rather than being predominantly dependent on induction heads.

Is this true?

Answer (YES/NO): NO